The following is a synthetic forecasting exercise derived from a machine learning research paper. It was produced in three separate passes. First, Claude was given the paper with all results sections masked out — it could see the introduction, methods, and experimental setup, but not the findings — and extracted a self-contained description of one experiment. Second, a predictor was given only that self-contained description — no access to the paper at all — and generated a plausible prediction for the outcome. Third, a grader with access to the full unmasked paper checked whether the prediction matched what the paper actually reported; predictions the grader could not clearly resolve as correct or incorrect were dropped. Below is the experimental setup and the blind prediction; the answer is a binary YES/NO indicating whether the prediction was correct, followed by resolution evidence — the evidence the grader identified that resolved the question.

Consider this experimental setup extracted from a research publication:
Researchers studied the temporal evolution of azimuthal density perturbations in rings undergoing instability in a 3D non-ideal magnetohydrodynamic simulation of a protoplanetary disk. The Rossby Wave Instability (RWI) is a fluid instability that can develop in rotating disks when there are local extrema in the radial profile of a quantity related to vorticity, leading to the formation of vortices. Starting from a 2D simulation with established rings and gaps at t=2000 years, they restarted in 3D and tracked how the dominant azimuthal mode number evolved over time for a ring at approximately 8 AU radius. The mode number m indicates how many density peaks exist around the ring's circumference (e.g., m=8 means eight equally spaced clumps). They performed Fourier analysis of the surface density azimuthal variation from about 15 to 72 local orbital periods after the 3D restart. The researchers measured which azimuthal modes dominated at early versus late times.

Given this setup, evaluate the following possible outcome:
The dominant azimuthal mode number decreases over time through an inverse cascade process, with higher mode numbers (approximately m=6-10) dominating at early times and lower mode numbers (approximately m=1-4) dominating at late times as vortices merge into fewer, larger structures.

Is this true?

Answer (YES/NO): YES